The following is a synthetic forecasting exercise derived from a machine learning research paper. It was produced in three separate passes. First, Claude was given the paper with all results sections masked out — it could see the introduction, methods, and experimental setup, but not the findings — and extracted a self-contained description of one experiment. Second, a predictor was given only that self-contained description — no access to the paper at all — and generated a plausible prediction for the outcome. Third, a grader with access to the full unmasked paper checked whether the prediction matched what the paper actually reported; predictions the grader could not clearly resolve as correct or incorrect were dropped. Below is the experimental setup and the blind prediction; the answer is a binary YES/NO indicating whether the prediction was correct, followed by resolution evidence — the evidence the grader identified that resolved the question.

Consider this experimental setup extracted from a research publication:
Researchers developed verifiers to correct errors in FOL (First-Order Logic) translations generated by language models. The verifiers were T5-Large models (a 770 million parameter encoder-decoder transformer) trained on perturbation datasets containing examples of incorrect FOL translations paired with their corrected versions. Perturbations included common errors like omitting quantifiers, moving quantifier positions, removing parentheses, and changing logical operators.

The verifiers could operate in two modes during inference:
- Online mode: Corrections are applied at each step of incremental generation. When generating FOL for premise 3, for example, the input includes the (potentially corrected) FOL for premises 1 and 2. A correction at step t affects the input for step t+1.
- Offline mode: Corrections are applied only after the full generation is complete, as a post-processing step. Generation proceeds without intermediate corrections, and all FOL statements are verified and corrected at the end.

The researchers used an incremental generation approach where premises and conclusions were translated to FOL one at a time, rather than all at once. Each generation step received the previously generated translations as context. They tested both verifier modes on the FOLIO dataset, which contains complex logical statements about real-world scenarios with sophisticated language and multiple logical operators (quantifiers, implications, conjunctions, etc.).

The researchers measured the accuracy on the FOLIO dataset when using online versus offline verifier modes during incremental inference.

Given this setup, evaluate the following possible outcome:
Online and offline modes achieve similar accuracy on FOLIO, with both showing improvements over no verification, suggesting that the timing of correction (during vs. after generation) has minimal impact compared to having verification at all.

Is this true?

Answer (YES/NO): NO